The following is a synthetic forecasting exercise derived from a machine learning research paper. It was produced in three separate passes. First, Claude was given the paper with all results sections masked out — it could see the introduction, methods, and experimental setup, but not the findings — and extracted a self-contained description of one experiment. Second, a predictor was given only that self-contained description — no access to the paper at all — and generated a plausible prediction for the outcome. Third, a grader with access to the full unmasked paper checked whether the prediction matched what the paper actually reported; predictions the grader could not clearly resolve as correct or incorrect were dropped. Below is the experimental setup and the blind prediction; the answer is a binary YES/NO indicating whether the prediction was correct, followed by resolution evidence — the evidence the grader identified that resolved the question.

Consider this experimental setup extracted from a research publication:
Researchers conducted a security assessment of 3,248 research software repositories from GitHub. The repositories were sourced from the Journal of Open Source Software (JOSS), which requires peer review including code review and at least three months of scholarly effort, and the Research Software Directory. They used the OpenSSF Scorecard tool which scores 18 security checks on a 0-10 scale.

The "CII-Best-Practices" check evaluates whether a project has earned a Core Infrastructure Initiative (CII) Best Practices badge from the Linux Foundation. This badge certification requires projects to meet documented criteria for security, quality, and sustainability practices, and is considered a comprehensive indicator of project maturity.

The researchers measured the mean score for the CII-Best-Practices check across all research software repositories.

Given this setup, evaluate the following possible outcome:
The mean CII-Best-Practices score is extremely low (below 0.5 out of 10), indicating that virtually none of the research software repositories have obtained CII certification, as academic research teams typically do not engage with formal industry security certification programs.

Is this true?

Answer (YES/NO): YES